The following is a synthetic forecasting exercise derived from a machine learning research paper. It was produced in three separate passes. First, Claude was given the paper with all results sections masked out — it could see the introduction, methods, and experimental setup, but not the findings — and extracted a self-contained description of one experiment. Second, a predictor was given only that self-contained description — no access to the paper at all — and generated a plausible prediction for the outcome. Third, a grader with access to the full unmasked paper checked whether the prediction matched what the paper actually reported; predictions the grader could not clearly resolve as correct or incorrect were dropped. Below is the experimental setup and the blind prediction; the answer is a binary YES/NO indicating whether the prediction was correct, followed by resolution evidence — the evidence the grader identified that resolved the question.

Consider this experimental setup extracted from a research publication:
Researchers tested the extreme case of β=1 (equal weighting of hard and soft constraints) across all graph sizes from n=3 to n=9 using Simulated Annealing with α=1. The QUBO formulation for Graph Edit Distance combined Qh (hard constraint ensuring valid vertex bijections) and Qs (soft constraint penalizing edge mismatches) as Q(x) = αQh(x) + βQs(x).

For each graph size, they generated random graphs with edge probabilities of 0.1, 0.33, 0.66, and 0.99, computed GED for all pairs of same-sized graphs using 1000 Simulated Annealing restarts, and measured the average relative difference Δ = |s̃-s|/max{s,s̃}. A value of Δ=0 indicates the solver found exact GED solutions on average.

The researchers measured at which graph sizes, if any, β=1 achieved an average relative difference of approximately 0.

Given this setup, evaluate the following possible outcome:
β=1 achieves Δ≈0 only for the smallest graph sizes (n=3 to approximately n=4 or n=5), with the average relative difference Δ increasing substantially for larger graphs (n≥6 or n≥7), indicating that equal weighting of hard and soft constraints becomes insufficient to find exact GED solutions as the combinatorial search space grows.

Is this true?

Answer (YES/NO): NO